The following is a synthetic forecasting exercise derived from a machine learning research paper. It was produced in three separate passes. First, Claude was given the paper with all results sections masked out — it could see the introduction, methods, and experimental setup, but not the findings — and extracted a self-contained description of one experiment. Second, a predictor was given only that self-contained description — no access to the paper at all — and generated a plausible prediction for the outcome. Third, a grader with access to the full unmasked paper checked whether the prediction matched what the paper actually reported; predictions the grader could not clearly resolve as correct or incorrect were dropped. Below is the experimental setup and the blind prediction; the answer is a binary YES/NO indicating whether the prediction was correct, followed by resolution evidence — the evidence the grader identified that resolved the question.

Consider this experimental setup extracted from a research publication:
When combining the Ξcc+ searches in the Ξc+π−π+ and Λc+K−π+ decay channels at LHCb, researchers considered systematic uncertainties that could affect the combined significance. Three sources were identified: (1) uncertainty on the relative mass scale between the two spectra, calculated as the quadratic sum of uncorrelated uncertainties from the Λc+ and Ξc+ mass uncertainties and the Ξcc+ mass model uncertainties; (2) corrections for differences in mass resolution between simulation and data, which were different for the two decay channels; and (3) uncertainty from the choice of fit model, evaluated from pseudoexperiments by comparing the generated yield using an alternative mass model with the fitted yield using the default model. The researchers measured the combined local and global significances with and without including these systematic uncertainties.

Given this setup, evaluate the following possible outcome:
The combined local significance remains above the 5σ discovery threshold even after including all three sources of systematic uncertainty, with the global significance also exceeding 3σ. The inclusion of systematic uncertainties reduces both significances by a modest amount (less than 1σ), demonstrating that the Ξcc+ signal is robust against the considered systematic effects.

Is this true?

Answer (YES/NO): NO